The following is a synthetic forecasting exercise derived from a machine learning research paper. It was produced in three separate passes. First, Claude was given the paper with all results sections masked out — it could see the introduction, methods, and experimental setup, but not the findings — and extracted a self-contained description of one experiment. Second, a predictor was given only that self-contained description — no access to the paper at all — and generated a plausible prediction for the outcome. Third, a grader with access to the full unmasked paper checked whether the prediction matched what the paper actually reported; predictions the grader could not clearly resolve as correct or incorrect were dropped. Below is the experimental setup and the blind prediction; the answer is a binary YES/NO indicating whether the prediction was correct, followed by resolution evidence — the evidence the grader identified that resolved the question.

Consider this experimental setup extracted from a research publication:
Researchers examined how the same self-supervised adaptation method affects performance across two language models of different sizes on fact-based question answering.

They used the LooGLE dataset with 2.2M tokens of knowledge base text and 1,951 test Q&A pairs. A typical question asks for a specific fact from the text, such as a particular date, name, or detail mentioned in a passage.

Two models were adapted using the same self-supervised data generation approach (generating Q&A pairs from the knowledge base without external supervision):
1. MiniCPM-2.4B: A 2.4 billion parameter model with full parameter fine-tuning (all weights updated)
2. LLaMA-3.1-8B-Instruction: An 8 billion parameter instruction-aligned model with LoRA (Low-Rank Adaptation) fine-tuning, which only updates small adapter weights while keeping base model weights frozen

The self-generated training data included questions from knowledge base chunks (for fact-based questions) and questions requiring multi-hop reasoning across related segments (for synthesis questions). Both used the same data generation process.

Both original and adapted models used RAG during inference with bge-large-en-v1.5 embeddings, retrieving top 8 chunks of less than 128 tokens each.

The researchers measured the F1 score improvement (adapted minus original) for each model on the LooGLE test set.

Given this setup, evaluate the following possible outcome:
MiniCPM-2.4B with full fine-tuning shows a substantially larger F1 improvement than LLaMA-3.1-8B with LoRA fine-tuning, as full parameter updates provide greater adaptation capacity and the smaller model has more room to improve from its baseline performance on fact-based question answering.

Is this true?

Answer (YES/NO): NO